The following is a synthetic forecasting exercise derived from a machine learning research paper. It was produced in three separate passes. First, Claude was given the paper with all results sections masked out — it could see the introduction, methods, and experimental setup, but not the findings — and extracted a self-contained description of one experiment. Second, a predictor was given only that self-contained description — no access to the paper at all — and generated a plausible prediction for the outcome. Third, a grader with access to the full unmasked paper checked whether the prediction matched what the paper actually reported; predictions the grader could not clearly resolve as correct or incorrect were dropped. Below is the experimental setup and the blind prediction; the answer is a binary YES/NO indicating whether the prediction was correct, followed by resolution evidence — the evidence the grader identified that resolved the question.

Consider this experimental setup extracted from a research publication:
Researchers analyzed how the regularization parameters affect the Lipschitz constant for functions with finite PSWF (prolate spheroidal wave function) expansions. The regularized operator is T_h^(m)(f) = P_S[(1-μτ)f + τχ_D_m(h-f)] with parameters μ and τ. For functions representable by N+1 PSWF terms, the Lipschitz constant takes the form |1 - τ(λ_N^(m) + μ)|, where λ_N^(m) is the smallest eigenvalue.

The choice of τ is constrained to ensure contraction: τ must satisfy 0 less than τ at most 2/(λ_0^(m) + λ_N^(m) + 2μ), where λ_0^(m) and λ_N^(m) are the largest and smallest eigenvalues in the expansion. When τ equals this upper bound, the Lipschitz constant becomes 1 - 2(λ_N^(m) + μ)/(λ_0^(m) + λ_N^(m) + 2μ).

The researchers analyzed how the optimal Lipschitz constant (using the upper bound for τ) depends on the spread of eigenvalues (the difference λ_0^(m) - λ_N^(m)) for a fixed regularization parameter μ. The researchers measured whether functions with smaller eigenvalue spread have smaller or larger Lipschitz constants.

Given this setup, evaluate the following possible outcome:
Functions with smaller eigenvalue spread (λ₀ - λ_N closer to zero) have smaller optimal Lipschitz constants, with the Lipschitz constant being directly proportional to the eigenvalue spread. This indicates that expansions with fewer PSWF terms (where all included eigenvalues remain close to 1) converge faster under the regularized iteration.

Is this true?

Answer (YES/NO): NO